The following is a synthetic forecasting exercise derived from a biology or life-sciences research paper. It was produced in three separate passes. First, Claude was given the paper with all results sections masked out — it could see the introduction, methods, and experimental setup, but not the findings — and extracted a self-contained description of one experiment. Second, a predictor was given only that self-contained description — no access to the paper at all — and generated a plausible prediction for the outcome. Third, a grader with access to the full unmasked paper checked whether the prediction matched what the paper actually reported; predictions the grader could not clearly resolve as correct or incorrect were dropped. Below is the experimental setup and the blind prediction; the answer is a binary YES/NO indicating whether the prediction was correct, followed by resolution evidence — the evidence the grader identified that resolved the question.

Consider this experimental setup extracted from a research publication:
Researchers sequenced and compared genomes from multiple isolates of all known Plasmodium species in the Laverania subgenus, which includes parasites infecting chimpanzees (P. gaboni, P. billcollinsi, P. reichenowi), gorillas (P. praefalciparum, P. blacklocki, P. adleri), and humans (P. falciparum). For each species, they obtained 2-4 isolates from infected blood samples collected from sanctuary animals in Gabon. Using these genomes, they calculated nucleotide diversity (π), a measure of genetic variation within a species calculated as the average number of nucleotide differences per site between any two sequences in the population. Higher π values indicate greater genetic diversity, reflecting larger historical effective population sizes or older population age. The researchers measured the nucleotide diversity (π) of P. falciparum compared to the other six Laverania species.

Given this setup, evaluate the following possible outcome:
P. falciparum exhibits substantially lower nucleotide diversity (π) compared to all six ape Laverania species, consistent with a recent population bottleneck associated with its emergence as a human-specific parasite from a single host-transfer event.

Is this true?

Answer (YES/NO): YES